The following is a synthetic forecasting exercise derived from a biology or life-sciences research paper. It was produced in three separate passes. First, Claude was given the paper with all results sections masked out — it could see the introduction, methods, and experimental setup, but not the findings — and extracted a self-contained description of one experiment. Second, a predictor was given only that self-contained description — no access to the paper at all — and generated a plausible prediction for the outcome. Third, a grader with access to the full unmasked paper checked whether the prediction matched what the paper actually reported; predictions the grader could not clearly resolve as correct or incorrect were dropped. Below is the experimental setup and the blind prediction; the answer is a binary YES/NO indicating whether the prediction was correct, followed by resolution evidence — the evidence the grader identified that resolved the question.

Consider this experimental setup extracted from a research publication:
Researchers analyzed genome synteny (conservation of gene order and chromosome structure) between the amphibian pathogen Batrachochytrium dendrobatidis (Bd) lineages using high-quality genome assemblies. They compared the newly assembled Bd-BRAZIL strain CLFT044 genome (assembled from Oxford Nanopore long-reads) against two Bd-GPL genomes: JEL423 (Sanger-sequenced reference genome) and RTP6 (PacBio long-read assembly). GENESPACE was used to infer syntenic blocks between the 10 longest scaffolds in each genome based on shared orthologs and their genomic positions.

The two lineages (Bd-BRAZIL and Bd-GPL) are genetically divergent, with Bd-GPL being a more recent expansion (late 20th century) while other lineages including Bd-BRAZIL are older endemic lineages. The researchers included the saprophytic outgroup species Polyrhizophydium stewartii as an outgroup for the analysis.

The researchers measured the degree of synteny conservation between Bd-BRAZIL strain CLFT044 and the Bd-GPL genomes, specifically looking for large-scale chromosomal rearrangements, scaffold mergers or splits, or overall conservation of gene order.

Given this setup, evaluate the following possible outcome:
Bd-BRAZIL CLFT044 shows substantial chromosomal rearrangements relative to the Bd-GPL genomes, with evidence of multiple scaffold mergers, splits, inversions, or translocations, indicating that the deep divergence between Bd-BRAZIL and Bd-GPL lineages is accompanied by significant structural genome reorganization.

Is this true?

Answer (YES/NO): NO